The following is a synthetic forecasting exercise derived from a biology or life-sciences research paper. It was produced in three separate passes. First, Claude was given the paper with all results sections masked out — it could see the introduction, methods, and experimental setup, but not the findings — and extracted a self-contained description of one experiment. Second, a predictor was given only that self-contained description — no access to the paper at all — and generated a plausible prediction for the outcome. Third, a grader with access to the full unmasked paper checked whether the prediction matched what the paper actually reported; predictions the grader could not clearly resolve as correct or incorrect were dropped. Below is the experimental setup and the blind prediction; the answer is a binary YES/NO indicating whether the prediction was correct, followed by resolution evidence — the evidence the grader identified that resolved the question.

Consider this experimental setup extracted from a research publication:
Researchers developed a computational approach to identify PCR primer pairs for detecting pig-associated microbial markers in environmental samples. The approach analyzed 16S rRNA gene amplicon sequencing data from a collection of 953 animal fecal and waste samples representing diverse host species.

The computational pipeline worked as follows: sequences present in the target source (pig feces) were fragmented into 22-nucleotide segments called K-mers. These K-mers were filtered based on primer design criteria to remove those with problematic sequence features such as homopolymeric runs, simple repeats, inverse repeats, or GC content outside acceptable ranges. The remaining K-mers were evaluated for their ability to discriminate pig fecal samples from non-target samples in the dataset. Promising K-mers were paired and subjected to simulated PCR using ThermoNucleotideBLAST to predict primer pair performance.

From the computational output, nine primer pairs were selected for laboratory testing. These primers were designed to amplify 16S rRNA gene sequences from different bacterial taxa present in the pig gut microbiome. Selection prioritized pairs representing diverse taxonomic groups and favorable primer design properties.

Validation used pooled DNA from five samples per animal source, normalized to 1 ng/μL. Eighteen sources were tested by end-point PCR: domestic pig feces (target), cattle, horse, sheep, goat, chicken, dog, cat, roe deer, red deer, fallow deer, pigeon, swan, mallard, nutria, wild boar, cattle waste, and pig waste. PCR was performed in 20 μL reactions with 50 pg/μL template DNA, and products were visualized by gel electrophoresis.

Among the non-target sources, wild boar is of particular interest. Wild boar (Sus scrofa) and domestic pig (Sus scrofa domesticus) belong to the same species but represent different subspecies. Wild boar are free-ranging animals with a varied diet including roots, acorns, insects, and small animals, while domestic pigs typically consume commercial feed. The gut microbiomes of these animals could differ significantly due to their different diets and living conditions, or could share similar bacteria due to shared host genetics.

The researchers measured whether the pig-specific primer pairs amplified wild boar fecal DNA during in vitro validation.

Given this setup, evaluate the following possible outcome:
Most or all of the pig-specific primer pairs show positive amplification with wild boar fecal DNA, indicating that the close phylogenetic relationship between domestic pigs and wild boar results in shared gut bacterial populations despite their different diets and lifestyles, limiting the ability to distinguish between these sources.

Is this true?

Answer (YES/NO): NO